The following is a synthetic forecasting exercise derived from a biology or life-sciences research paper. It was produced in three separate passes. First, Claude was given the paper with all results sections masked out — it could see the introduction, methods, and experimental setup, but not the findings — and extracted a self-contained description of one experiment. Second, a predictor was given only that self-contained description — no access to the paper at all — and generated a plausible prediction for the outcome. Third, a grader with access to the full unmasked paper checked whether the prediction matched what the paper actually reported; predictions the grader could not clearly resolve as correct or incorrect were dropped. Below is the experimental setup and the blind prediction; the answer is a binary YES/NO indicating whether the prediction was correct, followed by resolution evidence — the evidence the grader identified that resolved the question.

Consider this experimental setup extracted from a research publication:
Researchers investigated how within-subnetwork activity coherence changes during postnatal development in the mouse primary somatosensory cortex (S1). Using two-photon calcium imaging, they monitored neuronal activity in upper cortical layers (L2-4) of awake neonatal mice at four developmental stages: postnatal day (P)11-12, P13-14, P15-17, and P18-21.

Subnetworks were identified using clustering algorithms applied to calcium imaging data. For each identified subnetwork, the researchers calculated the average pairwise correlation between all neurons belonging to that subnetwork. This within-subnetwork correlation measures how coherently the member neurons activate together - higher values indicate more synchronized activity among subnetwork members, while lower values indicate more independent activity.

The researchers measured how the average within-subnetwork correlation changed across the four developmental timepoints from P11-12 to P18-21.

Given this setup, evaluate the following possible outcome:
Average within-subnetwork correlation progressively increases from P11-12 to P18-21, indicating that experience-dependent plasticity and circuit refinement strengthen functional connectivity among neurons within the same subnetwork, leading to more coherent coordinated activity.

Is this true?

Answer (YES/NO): YES